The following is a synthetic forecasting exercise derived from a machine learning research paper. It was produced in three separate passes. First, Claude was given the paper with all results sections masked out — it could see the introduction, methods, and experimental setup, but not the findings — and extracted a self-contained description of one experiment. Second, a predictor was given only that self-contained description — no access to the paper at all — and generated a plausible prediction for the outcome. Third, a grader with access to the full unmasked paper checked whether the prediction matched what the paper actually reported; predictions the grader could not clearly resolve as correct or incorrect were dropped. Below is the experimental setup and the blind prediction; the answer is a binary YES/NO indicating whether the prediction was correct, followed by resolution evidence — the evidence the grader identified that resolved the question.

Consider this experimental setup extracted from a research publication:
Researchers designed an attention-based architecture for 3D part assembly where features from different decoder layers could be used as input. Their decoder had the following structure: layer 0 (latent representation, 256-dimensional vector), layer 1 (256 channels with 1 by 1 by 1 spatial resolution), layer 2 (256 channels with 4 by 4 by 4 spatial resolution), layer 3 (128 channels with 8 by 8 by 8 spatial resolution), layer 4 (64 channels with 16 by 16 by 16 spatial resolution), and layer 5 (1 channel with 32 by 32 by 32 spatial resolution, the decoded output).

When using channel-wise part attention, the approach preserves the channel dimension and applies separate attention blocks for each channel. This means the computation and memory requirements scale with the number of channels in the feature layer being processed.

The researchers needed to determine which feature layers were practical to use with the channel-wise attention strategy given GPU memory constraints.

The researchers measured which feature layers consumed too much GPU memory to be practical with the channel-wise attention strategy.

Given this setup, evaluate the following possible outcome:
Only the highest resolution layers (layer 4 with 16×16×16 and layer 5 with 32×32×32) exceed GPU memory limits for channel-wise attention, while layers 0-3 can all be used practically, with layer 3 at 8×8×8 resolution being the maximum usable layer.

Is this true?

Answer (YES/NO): NO